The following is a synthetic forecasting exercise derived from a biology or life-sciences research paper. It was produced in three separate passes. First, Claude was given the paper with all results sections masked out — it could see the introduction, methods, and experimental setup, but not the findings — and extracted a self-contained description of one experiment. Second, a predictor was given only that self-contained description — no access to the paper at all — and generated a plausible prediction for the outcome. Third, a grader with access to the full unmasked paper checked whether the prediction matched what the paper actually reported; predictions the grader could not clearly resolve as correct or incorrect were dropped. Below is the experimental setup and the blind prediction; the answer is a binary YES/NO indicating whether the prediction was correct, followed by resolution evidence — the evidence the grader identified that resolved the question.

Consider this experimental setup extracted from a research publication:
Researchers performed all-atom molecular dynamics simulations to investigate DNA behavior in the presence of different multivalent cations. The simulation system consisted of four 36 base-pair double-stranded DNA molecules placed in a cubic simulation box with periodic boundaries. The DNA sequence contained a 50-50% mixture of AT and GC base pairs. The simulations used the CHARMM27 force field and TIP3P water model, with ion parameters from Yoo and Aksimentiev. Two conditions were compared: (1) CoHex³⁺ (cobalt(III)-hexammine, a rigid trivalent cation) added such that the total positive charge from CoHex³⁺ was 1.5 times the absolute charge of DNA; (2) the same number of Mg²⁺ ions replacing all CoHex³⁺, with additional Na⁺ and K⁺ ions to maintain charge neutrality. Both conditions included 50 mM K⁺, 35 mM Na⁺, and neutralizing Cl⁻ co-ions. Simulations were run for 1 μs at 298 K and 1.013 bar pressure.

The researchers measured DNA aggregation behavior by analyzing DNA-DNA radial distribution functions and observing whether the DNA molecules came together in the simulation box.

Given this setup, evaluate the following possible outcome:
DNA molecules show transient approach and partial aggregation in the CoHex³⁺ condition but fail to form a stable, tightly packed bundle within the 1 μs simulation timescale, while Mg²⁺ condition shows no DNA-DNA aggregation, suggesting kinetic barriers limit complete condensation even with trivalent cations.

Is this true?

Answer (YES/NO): NO